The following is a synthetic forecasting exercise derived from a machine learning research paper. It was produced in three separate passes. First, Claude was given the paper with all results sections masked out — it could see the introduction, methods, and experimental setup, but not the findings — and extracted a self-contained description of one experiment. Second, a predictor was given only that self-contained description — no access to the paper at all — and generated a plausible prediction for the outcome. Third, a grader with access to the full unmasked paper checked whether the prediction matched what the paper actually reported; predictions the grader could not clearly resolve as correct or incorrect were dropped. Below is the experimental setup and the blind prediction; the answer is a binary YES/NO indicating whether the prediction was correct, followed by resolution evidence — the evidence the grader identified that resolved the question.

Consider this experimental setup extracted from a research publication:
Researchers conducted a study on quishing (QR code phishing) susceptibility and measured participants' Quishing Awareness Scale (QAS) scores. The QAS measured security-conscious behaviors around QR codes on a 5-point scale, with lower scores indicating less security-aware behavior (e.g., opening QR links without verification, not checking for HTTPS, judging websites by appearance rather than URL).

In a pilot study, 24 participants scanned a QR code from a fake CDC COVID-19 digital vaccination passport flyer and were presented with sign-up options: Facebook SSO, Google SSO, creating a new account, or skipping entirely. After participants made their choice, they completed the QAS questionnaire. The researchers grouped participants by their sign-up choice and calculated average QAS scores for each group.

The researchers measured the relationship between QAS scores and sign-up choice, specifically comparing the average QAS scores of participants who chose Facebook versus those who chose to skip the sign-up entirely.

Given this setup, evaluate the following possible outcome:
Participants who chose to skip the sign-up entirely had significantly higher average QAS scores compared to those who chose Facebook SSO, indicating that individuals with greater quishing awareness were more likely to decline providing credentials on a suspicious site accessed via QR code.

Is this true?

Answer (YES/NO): YES